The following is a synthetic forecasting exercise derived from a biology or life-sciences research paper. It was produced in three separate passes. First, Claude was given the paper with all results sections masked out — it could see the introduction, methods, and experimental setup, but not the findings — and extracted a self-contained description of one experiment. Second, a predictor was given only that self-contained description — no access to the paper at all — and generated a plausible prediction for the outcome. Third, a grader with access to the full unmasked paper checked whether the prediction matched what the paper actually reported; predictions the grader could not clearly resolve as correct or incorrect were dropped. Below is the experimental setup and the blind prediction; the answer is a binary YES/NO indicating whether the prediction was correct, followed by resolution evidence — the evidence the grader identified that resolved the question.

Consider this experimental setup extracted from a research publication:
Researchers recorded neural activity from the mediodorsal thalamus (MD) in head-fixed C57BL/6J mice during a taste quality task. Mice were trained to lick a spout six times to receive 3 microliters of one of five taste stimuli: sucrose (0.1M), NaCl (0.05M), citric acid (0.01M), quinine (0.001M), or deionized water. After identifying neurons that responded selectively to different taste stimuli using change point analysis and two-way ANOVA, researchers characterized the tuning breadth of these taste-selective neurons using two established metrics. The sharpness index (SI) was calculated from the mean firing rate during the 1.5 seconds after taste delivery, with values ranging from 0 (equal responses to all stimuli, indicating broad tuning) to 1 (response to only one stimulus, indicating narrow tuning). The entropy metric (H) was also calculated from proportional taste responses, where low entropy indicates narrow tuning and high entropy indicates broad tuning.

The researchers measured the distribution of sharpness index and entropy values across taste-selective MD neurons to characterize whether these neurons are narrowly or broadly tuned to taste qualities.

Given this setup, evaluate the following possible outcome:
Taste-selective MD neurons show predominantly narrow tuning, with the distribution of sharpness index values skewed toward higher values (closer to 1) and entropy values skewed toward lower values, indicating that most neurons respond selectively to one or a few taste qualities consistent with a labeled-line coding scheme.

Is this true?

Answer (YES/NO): NO